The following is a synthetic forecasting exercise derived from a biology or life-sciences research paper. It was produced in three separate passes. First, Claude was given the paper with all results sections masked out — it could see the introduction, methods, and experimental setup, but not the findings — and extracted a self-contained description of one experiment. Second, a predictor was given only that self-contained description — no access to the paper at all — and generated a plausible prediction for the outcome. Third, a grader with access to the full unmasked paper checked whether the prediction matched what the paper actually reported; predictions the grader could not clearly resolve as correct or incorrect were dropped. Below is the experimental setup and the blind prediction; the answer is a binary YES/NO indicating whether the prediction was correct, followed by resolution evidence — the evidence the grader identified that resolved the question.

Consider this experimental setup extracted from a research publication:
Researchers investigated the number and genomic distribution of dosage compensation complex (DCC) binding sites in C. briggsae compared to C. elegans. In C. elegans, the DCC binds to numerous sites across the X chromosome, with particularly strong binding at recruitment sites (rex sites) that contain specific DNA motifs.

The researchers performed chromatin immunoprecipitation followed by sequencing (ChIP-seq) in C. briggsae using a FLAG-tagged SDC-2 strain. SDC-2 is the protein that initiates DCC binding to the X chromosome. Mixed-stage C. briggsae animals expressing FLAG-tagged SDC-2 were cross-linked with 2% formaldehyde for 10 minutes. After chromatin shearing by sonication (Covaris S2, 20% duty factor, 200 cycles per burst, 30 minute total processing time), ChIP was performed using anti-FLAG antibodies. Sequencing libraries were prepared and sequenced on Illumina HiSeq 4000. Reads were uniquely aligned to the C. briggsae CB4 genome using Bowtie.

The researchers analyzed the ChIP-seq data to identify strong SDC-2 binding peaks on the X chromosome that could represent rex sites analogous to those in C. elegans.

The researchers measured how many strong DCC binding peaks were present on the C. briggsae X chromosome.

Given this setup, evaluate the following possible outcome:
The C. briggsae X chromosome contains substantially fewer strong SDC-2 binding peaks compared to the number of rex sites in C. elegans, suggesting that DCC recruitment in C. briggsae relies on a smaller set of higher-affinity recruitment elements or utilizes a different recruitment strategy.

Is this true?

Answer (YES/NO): YES